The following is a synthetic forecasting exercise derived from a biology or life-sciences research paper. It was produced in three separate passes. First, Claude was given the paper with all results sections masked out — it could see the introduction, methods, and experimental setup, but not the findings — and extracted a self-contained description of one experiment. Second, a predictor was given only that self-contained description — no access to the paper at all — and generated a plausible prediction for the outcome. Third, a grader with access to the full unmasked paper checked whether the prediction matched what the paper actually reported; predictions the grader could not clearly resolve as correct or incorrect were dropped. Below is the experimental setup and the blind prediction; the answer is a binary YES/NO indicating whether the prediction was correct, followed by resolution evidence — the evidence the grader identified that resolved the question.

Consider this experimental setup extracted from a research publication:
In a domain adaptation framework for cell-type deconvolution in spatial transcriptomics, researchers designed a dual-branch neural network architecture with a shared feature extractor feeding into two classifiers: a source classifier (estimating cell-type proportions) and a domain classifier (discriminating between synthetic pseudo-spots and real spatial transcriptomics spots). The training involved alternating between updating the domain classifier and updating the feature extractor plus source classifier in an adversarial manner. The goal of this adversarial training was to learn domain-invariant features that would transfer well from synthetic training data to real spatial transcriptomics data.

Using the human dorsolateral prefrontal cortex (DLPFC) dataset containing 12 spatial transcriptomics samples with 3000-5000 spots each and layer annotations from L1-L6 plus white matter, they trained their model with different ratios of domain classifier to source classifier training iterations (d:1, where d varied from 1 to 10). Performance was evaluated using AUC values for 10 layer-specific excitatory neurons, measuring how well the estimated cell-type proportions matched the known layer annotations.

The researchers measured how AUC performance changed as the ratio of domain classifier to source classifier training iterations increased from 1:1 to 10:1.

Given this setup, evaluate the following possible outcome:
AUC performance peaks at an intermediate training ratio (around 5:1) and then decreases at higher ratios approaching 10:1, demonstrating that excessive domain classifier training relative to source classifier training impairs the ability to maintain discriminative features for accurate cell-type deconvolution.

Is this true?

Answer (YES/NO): NO